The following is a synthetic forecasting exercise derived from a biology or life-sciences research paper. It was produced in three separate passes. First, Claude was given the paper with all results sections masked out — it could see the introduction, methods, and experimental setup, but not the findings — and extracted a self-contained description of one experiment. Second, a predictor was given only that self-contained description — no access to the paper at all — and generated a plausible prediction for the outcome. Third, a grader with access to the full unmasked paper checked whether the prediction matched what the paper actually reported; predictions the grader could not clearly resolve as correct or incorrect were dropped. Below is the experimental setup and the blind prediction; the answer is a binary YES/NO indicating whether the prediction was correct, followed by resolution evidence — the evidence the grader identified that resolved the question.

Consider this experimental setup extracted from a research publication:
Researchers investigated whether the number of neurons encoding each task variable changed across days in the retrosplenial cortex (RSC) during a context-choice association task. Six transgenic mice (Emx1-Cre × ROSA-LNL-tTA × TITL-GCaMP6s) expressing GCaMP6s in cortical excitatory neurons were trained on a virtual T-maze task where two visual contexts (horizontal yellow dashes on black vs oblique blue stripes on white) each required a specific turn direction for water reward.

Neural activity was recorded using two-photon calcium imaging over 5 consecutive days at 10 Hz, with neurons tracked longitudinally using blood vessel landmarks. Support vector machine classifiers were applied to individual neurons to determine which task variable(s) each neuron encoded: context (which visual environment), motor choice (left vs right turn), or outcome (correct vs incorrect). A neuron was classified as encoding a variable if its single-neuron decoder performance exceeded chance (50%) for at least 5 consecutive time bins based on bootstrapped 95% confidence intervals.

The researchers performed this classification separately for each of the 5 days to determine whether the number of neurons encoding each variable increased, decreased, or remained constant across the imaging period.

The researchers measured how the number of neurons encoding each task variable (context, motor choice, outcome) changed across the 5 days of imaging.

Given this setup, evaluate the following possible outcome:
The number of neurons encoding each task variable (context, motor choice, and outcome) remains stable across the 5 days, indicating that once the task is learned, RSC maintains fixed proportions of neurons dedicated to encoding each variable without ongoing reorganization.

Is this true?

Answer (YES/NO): YES